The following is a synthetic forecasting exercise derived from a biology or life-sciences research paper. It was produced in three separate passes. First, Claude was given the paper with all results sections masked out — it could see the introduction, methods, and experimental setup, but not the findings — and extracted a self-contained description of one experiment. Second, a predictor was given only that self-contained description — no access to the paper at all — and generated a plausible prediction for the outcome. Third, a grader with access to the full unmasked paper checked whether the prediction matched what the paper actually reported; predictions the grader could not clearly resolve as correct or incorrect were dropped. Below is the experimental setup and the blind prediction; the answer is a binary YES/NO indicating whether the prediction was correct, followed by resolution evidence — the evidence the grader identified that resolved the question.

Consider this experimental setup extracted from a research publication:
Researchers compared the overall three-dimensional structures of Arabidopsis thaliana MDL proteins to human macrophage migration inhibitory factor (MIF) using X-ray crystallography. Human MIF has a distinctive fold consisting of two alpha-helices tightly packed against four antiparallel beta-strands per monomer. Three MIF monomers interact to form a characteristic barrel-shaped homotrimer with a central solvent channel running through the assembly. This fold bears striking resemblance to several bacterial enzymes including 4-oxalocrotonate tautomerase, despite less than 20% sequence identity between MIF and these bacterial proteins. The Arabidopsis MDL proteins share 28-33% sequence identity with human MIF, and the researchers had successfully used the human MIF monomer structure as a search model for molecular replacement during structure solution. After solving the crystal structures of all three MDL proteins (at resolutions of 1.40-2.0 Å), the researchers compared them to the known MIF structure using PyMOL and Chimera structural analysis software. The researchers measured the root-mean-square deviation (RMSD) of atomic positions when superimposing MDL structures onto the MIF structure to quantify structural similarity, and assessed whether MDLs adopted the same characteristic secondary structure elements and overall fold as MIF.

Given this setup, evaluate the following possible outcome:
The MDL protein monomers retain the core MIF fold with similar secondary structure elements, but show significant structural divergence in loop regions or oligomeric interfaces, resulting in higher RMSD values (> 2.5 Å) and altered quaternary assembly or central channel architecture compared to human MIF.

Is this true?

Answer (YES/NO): NO